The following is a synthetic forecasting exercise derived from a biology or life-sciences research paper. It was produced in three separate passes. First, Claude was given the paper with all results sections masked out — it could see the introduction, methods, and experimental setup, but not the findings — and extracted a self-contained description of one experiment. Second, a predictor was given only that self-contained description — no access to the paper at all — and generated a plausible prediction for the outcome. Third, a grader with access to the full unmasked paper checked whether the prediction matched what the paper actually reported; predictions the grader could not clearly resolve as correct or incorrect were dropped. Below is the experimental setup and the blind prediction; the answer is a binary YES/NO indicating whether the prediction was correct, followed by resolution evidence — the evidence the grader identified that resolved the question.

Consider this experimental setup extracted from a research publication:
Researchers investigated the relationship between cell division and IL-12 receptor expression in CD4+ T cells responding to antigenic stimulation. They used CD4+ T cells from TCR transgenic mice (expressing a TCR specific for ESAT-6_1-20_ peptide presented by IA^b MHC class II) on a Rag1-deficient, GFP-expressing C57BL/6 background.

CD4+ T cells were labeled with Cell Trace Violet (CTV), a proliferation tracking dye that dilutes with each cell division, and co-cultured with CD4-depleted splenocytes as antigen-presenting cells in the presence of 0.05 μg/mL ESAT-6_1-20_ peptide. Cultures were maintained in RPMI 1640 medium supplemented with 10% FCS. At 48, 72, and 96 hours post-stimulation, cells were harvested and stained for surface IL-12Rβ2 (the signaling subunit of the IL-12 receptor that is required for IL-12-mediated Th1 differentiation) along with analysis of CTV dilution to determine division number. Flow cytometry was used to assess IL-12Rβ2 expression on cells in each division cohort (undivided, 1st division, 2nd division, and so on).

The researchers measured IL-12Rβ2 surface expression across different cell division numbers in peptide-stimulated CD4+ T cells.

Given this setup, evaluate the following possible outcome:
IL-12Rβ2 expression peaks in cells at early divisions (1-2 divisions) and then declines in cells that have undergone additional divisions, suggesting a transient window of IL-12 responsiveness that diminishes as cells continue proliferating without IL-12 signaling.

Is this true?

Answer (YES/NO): NO